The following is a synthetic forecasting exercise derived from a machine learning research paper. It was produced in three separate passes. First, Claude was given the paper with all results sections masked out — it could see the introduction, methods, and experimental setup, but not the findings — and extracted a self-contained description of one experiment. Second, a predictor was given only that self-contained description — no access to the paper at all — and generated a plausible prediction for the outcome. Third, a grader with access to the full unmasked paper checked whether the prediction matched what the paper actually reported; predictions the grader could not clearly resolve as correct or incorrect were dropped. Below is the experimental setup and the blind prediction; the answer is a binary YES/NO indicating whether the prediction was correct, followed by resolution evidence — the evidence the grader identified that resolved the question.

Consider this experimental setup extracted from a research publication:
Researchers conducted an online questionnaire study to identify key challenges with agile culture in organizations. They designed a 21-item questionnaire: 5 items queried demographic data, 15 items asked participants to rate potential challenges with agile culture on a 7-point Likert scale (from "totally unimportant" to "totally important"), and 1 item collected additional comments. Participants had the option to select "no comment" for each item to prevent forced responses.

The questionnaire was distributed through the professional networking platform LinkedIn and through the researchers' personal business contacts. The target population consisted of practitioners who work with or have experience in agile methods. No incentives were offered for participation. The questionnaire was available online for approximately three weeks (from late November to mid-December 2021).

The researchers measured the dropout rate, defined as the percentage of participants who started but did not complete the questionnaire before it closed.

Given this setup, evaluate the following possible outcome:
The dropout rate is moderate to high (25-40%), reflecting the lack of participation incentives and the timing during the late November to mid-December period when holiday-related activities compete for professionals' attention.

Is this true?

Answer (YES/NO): NO